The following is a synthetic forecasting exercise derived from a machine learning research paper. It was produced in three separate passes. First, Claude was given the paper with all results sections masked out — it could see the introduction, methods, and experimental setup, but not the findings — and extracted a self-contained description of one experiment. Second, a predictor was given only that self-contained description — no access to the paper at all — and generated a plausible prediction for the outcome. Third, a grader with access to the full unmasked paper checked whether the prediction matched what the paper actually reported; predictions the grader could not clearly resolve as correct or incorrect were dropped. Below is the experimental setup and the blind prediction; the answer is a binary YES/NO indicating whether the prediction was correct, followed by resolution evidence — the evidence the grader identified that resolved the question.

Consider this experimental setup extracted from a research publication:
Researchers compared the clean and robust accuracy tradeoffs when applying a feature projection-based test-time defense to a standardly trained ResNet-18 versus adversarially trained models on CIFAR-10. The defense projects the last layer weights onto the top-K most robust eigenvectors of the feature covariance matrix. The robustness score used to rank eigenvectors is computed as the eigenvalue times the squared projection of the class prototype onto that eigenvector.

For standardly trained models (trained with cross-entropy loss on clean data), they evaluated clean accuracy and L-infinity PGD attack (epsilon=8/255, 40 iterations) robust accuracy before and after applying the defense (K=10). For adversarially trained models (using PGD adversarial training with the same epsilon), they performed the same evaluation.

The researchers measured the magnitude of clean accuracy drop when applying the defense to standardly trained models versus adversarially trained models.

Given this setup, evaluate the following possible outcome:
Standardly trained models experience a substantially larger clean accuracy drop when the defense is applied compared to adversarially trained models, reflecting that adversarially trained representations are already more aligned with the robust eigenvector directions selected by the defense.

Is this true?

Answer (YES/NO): YES